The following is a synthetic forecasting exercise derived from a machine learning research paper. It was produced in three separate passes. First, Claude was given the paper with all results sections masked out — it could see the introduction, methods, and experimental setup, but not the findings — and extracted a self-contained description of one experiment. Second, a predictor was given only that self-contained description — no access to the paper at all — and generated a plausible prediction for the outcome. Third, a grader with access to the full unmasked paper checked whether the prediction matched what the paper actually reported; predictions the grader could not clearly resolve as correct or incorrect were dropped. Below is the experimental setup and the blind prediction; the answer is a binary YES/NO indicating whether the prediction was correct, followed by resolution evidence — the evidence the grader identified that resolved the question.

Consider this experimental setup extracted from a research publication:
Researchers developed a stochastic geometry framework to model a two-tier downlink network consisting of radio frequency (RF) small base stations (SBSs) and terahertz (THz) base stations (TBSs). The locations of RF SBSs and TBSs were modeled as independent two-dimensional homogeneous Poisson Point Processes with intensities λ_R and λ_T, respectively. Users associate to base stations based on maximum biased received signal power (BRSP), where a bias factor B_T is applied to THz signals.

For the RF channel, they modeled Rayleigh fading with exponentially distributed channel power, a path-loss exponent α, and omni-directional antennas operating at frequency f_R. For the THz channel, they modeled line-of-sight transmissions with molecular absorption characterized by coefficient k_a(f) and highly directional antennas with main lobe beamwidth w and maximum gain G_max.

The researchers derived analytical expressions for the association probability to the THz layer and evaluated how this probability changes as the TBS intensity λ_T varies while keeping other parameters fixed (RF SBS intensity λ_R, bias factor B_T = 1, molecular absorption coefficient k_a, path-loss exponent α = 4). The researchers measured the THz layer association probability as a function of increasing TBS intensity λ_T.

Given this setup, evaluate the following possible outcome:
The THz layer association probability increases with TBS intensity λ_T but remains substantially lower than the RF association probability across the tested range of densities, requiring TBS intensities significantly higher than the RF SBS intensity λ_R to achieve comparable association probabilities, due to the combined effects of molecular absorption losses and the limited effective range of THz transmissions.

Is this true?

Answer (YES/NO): NO